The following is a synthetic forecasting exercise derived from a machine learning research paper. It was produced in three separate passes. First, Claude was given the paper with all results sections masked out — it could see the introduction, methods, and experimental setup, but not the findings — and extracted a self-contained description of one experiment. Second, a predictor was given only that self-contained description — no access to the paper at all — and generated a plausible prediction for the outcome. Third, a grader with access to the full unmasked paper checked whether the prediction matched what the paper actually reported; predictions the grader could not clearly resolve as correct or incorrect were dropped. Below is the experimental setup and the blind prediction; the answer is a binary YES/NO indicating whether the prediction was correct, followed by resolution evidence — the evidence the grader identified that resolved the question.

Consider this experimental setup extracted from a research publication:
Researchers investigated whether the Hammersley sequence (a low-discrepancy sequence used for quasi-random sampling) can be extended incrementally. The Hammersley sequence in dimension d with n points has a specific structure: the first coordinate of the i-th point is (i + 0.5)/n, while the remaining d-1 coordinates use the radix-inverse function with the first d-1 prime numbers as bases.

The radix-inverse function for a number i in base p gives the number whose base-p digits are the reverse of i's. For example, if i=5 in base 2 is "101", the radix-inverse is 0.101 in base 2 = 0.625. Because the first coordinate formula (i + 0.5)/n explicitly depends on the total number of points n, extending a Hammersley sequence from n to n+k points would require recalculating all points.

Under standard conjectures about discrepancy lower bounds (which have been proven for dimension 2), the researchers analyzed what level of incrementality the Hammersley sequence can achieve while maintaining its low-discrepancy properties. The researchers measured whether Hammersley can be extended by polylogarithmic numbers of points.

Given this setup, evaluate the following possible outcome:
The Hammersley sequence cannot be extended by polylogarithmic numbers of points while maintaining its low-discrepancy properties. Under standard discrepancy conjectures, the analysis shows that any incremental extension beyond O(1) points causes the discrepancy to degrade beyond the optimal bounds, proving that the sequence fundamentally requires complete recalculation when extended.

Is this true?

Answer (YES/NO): NO